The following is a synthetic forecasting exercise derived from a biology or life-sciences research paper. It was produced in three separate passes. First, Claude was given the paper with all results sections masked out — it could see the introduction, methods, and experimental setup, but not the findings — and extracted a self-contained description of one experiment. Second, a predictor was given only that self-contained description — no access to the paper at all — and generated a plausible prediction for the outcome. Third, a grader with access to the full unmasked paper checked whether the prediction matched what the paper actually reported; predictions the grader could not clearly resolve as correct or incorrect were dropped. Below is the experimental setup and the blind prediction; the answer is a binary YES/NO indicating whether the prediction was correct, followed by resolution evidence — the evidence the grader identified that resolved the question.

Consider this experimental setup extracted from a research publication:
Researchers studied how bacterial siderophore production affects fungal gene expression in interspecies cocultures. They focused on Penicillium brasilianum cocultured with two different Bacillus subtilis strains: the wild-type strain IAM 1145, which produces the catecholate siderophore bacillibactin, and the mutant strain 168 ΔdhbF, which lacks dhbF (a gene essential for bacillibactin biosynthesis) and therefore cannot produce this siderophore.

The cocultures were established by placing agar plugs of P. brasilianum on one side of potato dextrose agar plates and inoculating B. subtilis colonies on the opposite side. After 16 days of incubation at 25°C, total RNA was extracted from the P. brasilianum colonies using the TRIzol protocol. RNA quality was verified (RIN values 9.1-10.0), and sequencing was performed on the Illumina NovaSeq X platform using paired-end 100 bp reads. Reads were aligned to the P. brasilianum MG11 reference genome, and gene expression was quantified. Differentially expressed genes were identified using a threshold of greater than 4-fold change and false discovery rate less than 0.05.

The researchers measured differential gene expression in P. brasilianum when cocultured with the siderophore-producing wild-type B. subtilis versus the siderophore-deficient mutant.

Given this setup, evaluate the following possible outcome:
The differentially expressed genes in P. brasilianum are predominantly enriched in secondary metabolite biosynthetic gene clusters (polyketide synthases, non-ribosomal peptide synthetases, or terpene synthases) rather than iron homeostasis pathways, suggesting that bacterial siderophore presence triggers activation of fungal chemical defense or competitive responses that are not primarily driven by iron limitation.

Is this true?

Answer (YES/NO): NO